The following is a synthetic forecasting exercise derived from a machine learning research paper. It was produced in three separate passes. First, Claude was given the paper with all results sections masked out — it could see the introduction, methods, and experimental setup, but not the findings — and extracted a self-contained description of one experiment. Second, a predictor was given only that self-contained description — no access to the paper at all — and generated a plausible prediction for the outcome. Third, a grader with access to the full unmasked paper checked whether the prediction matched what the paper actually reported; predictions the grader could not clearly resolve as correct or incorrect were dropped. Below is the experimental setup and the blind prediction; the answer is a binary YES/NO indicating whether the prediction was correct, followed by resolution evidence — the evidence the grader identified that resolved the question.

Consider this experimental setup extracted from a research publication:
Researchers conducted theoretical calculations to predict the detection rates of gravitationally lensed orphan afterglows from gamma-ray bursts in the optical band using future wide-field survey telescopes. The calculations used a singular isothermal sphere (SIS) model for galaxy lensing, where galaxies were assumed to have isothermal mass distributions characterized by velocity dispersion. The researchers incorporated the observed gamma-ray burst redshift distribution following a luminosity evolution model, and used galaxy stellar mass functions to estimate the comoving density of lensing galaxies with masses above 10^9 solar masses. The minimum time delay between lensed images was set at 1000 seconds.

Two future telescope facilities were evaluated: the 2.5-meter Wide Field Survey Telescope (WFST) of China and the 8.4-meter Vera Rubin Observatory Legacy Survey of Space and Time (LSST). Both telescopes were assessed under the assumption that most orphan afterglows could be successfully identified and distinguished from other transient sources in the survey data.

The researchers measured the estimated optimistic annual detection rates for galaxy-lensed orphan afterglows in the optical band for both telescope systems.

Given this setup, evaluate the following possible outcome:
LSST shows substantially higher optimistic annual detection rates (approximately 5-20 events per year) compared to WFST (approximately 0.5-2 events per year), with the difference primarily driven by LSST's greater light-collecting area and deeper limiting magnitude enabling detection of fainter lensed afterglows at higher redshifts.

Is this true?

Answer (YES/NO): NO